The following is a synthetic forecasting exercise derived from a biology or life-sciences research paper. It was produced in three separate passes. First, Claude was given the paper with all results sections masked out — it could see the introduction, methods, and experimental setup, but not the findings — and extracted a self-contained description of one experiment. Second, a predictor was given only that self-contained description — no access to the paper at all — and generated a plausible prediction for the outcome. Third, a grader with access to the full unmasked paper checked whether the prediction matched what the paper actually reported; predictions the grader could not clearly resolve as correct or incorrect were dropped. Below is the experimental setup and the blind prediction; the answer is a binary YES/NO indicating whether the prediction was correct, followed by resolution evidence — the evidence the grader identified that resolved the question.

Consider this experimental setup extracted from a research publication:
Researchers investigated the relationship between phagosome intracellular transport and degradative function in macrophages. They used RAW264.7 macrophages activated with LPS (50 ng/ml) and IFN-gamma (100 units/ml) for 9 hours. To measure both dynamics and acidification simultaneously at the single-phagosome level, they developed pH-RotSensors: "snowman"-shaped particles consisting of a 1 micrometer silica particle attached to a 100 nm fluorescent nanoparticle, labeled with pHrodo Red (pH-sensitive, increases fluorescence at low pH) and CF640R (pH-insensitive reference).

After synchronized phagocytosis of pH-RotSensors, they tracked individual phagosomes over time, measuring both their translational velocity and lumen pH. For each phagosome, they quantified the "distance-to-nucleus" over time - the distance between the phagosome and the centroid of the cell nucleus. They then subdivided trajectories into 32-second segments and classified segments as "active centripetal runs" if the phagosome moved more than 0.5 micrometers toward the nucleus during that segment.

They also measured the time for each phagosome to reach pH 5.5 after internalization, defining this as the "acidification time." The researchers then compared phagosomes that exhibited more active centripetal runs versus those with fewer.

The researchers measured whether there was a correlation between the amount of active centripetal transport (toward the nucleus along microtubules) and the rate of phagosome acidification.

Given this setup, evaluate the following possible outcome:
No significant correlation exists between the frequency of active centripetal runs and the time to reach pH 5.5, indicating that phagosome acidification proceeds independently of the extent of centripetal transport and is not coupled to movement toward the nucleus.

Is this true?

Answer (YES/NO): NO